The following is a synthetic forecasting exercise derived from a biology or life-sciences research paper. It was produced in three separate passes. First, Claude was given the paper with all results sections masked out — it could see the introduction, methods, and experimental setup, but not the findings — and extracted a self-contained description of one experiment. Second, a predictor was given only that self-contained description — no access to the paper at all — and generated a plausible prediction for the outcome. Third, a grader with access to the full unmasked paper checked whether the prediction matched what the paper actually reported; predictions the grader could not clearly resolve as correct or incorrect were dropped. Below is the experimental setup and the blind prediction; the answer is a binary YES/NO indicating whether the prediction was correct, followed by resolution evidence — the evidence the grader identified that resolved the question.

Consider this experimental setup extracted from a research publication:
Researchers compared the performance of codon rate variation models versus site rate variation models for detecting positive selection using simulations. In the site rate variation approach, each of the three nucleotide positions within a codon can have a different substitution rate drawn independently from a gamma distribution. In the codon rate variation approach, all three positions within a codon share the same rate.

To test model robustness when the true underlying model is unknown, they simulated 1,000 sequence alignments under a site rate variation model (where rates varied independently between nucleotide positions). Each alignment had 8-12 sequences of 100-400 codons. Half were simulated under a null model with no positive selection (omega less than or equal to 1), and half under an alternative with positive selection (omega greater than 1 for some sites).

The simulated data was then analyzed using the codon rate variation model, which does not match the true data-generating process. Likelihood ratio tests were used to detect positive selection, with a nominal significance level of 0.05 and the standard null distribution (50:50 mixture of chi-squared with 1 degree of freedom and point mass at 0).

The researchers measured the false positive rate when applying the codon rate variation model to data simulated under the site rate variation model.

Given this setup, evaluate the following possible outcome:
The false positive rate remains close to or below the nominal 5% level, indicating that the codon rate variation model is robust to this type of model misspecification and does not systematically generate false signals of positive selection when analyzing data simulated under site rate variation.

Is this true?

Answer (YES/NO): YES